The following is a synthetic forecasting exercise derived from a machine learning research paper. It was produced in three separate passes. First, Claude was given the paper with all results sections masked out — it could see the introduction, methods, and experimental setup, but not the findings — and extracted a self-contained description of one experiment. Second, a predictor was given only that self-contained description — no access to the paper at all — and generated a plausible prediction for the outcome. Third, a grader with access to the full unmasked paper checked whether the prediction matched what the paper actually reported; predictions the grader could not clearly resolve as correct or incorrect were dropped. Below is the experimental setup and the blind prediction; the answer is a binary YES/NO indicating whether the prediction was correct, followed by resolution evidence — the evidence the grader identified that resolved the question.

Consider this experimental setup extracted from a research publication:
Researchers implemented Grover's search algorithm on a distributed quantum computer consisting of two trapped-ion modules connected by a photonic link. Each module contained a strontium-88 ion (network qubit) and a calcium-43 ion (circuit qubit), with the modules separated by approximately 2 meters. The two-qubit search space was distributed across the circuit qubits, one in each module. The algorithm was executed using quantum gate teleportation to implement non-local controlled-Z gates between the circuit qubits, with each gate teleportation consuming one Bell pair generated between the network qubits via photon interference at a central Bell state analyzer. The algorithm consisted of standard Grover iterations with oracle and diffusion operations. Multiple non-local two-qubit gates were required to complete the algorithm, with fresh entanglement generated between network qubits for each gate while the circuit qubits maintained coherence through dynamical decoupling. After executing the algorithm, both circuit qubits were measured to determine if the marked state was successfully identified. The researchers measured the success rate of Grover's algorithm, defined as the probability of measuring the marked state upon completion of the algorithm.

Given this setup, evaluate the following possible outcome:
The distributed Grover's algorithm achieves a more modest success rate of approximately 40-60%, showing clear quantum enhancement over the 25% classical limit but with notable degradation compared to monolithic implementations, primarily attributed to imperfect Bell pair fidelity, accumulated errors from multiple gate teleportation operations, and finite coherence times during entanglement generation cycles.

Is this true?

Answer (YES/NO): NO